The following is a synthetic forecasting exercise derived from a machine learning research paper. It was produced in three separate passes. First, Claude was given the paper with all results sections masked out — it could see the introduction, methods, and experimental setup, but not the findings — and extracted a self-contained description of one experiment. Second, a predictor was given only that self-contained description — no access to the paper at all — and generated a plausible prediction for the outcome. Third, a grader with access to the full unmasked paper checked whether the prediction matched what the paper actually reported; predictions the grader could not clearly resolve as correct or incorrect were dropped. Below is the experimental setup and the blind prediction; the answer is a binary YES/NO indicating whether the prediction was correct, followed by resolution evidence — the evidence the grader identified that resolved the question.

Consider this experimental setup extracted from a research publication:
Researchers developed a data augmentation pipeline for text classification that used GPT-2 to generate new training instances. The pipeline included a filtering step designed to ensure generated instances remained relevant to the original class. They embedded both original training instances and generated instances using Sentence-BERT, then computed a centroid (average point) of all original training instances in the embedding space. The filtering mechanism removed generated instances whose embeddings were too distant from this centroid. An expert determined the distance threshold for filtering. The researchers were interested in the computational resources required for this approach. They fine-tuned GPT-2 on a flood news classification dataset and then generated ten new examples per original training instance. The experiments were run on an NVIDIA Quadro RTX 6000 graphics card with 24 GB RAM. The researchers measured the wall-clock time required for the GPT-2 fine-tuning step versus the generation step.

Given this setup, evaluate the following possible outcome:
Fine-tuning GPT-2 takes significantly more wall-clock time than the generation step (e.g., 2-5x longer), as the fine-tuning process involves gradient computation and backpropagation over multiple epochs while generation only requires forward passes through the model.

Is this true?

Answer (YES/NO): NO